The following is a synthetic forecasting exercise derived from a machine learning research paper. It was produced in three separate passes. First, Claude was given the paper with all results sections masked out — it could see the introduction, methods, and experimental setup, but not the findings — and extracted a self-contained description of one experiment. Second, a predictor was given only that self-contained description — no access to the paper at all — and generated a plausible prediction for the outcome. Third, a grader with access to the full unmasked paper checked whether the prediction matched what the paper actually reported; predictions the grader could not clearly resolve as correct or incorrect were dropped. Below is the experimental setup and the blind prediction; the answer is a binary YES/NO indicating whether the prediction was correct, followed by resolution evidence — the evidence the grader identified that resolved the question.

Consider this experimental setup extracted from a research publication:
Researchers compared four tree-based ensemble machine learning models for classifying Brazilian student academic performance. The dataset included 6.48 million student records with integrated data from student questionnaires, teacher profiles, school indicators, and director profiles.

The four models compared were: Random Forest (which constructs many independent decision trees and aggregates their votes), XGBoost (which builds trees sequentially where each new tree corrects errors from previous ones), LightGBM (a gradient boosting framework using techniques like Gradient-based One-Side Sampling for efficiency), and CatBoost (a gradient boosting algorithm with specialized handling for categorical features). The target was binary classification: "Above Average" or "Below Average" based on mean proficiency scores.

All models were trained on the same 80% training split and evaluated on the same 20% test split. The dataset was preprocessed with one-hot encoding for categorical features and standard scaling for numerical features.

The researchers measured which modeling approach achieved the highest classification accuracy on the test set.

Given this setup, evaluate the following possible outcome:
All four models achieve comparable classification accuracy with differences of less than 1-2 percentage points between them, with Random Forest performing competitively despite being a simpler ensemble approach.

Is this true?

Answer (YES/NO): NO